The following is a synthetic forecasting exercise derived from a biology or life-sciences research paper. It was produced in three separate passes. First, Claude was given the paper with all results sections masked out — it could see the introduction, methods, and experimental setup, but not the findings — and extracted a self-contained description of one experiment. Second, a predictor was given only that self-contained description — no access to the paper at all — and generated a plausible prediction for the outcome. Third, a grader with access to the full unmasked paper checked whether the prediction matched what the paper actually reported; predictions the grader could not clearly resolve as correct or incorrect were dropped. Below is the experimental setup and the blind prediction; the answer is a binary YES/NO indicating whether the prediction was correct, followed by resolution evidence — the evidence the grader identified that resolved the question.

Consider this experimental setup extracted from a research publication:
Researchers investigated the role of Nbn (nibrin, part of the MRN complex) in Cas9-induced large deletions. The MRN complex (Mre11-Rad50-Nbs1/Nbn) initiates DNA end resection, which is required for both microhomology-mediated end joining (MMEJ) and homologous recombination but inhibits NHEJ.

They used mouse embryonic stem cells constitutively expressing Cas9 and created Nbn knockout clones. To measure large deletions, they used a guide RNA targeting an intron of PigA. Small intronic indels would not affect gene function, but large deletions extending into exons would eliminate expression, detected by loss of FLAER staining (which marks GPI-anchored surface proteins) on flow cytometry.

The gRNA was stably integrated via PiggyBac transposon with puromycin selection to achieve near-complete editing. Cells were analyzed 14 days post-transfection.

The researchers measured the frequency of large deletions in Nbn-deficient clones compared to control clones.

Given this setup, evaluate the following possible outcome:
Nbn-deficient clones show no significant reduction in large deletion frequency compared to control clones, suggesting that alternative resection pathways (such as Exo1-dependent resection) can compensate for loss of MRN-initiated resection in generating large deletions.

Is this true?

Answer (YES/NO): NO